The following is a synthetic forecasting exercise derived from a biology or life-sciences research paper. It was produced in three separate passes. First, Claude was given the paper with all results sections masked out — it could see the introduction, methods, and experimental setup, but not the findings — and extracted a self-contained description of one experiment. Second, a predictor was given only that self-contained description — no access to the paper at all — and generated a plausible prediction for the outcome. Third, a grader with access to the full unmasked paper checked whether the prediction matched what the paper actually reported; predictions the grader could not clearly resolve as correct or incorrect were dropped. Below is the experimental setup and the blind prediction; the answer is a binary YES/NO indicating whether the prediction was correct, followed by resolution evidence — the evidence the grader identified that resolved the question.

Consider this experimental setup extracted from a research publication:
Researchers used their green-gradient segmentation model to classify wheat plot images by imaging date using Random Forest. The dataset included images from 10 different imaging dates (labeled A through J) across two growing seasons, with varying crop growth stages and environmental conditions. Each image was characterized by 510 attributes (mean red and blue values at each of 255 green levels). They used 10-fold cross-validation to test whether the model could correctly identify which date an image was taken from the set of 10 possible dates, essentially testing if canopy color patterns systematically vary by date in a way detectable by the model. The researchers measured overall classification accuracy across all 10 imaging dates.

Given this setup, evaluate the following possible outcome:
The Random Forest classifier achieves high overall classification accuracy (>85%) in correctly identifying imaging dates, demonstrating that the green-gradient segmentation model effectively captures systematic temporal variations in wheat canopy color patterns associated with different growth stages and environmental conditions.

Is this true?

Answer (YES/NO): YES